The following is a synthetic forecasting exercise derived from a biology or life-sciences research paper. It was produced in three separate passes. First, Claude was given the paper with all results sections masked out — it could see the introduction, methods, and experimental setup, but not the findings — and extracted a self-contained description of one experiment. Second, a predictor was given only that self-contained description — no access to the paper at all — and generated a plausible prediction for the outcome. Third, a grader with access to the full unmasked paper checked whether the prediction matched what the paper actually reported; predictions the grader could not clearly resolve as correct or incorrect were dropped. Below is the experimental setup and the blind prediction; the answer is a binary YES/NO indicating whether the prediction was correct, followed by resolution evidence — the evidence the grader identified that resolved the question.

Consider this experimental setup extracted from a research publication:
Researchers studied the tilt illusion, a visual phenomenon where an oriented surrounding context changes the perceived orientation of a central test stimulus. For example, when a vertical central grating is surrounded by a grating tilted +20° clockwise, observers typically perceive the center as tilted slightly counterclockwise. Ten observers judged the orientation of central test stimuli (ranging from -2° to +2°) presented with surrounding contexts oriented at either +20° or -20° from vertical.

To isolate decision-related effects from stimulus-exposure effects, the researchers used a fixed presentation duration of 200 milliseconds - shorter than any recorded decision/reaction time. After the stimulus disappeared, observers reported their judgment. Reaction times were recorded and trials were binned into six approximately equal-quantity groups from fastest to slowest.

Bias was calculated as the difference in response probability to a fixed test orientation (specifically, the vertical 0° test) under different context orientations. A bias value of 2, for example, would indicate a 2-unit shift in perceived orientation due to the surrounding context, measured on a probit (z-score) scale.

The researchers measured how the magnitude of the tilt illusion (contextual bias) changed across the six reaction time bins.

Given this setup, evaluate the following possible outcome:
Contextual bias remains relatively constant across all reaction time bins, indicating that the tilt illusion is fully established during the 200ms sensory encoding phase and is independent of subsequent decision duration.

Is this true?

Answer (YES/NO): NO